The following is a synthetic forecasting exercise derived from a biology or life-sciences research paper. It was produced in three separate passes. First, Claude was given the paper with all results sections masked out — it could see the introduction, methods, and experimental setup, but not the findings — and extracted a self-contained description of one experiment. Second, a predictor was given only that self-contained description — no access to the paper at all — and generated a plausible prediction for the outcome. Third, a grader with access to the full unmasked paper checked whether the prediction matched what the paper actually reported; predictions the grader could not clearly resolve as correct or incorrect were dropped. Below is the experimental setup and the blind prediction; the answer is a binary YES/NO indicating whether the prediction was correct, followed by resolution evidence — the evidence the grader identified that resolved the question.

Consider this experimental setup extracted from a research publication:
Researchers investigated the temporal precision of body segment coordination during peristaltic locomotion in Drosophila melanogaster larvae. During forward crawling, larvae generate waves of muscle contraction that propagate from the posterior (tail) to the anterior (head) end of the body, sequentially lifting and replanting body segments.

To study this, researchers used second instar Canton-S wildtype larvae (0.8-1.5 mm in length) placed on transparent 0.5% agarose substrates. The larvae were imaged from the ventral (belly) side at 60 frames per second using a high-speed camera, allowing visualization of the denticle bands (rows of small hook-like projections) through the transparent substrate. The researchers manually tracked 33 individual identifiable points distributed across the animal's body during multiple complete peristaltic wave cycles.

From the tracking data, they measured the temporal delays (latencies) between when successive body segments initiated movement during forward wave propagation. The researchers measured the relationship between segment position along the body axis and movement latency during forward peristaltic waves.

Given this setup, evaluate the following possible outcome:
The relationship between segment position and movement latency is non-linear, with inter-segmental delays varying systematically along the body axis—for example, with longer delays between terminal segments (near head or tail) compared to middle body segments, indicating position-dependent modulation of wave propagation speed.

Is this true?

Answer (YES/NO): NO